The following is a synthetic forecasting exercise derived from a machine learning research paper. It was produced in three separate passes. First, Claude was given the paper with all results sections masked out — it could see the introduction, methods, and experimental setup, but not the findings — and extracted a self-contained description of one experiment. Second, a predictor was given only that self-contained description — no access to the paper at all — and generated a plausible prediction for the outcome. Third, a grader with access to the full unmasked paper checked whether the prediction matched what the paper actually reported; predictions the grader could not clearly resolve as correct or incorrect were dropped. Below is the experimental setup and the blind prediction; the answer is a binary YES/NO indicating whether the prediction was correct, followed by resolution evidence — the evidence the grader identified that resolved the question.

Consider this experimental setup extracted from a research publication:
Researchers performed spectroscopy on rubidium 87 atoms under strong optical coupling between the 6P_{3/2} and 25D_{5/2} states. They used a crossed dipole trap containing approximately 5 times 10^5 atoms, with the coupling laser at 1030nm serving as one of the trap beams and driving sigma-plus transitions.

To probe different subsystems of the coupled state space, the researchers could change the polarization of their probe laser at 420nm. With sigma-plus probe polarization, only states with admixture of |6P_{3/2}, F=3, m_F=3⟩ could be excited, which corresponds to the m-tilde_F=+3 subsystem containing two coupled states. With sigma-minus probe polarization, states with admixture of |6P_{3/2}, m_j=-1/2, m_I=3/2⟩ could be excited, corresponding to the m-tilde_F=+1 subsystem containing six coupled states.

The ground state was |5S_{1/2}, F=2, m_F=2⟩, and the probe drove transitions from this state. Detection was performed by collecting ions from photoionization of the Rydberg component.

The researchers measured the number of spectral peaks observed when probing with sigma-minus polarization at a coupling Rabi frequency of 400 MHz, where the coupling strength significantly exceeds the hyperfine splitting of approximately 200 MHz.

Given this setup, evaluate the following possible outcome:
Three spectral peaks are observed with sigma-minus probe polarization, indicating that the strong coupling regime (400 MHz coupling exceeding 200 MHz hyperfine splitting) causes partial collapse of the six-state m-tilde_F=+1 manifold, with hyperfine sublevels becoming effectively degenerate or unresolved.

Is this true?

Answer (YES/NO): NO